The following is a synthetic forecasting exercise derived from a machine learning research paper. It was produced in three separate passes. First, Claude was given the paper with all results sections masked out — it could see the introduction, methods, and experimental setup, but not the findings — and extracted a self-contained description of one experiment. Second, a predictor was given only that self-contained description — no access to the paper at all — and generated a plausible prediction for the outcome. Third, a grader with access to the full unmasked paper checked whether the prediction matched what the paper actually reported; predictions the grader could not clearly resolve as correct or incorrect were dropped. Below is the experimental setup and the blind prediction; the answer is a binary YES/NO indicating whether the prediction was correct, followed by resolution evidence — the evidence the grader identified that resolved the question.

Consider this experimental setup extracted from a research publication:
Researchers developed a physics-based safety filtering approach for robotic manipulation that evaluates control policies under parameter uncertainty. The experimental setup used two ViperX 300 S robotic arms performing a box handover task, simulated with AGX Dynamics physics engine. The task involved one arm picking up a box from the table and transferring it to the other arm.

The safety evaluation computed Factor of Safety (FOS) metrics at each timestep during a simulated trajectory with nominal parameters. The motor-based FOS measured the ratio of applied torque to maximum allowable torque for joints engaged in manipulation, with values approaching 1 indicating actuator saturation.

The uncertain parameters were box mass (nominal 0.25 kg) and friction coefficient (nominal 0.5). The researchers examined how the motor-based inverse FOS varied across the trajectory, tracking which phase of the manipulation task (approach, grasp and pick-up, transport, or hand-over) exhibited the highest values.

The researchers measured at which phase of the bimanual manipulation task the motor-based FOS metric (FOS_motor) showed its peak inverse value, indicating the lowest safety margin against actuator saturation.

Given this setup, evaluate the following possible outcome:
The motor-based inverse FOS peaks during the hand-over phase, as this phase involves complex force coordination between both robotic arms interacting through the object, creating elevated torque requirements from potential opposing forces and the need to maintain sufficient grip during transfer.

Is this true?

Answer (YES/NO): NO